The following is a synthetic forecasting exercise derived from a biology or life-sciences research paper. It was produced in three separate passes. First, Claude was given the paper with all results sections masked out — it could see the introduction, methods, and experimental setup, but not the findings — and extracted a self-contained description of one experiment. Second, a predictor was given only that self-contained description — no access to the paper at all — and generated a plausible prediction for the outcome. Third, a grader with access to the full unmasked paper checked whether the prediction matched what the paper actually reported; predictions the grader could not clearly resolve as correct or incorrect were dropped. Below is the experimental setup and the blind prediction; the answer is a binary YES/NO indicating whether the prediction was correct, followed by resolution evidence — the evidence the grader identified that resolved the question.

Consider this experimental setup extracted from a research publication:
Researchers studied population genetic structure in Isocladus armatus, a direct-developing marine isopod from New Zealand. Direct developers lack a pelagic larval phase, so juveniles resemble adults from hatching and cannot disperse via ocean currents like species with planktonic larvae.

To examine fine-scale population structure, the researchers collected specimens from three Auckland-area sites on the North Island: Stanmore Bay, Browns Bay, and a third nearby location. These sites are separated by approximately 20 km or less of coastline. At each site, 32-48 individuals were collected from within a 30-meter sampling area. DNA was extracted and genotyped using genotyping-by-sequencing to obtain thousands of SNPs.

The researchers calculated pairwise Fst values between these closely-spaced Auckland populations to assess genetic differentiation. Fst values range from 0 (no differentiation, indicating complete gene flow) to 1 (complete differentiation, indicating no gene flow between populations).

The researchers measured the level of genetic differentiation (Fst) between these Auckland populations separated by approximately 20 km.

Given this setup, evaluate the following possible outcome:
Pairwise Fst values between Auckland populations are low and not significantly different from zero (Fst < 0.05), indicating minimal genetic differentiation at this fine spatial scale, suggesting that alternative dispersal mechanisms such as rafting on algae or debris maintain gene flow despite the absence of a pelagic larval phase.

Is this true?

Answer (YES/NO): NO